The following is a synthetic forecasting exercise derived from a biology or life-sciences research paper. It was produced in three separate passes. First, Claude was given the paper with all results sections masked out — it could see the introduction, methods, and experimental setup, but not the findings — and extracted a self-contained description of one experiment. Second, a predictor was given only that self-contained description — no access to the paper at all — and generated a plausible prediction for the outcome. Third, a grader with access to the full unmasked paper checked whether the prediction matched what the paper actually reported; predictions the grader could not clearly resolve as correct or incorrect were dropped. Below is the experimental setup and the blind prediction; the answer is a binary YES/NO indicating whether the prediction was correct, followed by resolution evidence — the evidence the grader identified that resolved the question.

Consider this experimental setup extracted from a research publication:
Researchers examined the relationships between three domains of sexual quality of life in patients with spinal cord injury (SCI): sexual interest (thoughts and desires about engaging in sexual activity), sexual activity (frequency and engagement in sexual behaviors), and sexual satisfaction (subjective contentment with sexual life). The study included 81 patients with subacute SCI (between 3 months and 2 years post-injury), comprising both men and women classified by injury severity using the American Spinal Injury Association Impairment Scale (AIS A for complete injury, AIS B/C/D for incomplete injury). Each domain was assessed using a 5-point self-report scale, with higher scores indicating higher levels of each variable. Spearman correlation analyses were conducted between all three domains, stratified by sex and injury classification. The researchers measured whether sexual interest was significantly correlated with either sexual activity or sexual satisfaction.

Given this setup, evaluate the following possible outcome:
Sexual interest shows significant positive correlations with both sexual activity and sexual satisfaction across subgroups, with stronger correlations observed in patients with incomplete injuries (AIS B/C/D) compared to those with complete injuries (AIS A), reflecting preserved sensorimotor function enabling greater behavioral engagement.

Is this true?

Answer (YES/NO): NO